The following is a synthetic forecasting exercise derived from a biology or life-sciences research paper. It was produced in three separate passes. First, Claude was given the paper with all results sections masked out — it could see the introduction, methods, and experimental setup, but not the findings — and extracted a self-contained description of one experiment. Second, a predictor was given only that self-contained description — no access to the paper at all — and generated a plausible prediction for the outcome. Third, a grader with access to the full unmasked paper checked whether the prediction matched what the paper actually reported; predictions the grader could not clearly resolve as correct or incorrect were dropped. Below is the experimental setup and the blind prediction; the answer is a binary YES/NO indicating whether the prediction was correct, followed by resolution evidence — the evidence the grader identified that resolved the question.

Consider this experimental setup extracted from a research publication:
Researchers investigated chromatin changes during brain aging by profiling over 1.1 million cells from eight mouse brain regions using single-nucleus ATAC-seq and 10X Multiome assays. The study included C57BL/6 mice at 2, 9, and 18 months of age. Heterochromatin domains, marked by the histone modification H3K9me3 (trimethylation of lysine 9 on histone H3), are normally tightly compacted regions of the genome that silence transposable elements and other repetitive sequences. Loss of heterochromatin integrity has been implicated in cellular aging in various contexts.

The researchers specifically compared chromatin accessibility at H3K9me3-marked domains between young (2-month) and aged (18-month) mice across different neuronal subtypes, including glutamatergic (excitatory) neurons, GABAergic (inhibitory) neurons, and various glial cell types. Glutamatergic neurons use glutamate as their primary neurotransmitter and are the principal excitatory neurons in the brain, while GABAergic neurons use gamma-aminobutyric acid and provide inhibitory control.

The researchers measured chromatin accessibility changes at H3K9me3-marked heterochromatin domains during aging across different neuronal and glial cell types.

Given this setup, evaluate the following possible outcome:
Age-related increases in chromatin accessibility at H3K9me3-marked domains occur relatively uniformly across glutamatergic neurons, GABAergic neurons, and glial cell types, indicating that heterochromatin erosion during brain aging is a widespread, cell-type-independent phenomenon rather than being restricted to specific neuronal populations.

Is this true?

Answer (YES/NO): NO